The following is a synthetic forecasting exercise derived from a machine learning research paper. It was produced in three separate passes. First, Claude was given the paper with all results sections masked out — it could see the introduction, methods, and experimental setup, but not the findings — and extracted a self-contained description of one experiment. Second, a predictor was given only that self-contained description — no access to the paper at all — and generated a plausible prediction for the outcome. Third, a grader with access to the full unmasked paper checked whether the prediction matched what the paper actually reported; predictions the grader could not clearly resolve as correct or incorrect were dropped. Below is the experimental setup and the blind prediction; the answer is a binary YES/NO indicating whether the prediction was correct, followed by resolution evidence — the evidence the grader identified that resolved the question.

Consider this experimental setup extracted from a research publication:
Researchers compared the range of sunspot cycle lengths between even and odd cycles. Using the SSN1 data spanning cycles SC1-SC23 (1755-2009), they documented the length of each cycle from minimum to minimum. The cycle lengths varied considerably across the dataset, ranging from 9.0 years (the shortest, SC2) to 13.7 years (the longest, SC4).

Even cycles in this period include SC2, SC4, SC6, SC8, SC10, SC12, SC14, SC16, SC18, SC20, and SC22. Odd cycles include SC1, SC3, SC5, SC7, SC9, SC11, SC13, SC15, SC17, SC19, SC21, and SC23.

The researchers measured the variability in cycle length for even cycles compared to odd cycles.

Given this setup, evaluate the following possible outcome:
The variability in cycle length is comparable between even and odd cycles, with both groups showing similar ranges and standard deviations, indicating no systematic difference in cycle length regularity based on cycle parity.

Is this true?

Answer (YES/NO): NO